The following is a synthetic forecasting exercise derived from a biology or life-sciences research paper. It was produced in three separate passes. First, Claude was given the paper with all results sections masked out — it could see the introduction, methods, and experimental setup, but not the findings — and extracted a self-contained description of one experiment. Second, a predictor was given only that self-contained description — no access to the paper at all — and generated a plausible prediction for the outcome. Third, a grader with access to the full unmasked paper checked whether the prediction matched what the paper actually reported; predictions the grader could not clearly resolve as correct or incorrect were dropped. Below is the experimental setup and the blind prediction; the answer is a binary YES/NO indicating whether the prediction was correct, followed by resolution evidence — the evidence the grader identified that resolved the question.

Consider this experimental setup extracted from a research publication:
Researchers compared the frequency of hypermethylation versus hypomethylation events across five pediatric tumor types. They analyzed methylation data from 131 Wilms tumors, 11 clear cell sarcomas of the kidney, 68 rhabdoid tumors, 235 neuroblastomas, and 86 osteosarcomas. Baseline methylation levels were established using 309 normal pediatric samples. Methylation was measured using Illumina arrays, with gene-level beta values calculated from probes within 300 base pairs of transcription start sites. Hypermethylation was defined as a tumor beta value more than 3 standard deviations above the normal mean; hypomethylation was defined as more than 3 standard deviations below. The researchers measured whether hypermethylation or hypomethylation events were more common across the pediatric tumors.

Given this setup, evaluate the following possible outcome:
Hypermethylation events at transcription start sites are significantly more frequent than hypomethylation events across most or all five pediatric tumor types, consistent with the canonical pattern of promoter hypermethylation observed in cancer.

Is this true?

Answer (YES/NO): YES